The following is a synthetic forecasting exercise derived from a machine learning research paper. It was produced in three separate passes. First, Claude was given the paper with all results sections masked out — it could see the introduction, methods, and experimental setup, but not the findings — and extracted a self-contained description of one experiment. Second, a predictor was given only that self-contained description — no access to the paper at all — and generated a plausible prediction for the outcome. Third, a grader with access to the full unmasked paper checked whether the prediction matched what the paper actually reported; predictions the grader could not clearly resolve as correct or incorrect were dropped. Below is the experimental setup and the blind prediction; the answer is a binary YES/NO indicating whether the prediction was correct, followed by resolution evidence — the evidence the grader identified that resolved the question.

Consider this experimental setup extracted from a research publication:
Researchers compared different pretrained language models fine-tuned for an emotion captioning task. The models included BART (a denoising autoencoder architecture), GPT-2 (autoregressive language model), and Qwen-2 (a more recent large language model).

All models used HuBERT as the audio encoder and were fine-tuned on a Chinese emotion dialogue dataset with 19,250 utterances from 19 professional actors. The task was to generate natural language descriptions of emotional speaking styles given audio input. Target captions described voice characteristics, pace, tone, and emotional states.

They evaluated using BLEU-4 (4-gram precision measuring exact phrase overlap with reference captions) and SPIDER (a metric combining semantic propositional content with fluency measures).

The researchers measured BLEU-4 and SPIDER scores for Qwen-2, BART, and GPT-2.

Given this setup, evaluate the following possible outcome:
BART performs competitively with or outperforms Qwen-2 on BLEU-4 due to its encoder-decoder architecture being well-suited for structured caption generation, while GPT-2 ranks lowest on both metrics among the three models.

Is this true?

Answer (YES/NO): NO